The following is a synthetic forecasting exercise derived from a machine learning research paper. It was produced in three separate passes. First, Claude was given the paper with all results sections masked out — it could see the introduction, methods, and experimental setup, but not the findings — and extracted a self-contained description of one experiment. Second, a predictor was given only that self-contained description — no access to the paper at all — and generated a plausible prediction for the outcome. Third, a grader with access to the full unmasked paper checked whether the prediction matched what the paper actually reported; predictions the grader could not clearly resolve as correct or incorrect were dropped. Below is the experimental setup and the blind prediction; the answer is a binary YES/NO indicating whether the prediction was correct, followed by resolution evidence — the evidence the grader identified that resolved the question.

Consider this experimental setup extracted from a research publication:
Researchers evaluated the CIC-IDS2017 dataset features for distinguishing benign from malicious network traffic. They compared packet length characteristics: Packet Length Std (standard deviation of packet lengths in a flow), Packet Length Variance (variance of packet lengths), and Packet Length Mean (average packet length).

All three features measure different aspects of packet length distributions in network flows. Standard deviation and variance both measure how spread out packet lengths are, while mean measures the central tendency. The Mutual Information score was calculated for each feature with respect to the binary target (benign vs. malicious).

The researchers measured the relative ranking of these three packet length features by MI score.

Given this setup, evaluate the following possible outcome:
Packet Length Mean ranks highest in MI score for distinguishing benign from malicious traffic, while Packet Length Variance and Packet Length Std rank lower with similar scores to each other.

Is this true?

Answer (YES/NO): NO